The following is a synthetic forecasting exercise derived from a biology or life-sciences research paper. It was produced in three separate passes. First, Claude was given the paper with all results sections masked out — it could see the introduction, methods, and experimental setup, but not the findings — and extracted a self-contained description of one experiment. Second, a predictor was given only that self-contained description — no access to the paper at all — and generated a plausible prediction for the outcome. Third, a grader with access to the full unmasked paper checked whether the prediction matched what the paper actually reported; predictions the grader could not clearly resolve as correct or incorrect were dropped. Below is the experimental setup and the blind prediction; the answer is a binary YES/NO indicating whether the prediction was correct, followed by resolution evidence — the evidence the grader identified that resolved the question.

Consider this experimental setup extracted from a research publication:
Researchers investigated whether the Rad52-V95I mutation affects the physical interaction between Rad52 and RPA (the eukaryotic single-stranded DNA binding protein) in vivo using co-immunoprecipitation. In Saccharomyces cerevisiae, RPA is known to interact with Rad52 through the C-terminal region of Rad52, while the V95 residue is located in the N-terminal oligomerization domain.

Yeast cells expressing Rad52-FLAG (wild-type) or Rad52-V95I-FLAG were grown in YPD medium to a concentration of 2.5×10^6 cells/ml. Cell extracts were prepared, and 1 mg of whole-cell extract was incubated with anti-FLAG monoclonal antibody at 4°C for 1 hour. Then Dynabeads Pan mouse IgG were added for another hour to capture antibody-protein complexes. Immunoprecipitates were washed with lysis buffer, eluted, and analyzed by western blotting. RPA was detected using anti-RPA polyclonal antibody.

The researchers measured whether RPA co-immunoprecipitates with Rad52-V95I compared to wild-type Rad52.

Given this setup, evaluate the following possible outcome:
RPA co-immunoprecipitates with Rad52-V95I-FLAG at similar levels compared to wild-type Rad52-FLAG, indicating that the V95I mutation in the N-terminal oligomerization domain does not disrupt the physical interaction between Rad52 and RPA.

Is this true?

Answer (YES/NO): YES